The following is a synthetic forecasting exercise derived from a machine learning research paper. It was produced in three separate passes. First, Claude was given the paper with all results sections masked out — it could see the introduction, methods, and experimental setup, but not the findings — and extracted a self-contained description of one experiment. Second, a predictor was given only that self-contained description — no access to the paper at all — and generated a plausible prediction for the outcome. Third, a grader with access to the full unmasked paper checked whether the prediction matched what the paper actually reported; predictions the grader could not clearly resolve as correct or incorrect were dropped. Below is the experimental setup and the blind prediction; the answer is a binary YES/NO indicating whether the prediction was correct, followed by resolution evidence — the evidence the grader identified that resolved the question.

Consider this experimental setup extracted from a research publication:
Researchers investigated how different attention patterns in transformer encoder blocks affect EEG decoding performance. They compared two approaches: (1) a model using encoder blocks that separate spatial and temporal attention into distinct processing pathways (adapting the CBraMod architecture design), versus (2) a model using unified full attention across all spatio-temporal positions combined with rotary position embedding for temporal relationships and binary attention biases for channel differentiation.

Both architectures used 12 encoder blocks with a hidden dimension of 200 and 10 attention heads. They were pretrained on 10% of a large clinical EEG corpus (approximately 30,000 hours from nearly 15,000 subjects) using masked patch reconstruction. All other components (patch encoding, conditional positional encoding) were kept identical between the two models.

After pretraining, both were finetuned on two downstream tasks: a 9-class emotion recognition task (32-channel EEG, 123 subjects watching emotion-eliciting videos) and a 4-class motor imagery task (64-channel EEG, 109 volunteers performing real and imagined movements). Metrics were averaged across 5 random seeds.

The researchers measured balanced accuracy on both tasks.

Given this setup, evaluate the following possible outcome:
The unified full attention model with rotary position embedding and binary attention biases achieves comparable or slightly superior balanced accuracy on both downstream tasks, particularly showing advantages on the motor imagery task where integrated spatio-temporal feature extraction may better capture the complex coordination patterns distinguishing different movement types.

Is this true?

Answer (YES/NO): NO